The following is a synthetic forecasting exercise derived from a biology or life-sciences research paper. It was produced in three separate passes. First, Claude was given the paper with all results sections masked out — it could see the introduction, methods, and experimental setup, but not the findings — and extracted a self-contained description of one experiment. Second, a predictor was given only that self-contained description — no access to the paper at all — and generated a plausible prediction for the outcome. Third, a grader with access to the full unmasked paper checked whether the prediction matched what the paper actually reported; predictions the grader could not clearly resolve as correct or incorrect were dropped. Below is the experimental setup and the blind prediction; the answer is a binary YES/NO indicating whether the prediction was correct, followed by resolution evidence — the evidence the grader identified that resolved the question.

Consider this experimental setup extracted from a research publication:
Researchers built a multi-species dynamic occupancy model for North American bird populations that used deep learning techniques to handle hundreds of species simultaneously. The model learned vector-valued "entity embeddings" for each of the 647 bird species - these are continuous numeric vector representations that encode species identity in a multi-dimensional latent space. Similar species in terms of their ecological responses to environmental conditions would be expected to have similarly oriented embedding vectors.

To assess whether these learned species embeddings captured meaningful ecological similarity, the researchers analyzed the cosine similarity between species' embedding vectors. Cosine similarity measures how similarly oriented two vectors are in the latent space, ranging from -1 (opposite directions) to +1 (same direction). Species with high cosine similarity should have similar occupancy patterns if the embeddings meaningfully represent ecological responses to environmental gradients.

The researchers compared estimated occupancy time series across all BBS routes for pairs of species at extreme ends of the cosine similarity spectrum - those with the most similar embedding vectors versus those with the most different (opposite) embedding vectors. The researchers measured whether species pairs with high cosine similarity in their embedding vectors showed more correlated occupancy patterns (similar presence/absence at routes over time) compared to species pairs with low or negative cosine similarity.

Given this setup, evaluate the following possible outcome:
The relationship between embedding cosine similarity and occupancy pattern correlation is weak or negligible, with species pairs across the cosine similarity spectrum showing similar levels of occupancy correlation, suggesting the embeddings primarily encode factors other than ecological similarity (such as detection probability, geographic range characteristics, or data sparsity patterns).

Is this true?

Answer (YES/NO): NO